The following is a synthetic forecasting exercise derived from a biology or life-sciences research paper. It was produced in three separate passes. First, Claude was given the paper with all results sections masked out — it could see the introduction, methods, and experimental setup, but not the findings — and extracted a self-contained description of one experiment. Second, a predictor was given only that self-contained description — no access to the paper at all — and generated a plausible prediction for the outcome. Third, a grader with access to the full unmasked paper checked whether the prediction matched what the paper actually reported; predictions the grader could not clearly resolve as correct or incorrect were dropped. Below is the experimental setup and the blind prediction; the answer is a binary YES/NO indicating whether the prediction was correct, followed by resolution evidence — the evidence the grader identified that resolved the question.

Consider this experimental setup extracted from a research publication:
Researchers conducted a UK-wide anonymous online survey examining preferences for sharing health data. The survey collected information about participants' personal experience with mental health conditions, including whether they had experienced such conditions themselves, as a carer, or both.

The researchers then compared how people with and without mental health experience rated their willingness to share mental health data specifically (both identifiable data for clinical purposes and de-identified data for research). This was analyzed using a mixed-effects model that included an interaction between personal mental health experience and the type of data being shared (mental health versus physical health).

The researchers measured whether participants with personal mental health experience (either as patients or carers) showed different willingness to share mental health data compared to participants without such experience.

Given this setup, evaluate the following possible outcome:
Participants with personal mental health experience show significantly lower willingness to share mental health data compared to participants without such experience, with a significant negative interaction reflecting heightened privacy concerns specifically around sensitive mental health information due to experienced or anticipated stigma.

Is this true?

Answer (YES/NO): NO